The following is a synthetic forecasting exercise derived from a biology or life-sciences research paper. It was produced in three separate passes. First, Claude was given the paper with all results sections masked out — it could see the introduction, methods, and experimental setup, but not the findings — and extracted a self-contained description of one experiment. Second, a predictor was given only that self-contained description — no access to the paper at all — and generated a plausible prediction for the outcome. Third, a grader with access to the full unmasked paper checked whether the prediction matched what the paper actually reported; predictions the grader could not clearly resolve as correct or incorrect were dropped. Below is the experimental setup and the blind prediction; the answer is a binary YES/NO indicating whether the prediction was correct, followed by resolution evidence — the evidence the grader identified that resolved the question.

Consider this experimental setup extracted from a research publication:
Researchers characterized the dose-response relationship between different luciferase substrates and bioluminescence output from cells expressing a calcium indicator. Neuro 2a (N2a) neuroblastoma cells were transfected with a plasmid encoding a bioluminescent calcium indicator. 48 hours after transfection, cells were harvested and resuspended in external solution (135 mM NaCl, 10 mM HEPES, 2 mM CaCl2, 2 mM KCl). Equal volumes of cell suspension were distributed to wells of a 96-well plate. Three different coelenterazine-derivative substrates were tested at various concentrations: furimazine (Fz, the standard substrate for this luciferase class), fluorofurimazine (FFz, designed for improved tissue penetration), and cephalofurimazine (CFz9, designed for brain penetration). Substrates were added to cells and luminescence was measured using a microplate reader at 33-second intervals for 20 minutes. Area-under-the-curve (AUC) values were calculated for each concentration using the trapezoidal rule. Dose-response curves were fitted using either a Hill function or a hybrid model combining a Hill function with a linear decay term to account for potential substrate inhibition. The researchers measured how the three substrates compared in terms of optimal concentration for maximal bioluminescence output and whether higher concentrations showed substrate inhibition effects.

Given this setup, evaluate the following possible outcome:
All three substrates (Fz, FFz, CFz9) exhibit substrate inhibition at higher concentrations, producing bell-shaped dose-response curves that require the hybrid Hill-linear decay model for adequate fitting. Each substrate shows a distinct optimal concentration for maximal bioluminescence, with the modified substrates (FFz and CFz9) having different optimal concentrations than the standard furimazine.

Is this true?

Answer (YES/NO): NO